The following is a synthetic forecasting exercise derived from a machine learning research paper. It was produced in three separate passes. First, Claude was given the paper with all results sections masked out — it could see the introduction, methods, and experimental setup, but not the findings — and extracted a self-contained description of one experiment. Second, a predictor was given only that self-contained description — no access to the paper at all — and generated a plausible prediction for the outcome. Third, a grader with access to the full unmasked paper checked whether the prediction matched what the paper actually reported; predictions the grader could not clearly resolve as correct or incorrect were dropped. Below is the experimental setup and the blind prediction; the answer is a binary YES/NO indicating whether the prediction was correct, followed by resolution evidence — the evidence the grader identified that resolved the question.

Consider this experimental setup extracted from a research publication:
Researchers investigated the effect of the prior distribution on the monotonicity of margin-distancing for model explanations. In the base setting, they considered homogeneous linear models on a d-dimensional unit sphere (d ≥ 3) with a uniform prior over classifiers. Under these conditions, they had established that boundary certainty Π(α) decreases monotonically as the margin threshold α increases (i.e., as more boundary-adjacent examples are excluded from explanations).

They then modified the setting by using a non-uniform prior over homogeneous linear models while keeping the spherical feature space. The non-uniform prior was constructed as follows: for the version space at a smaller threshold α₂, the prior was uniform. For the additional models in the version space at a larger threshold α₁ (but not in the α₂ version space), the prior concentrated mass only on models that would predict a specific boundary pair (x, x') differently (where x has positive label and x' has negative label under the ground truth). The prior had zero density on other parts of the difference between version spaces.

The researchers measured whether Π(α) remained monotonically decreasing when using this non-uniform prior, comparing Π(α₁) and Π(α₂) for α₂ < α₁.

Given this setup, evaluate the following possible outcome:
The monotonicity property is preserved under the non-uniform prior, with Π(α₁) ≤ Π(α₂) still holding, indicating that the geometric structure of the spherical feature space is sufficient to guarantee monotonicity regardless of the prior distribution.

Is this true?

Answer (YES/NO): NO